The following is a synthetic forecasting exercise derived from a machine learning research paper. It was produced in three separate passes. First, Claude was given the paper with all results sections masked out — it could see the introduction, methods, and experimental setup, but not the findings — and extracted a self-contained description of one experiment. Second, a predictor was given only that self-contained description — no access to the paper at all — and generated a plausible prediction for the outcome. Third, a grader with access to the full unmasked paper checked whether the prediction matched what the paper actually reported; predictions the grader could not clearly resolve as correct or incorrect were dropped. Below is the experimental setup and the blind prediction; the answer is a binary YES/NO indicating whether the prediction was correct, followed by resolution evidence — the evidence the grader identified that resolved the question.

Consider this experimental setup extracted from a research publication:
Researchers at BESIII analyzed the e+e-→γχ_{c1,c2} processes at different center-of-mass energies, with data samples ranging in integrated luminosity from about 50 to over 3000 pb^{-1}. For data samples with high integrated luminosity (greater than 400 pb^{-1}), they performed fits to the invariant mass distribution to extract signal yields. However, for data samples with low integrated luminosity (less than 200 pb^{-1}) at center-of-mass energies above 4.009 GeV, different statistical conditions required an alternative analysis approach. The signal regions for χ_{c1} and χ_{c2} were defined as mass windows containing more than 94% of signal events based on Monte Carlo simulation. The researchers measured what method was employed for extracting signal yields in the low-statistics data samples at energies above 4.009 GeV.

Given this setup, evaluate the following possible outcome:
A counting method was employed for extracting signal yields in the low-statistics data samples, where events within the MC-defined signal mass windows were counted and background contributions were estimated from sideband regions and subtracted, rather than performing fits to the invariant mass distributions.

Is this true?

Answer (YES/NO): YES